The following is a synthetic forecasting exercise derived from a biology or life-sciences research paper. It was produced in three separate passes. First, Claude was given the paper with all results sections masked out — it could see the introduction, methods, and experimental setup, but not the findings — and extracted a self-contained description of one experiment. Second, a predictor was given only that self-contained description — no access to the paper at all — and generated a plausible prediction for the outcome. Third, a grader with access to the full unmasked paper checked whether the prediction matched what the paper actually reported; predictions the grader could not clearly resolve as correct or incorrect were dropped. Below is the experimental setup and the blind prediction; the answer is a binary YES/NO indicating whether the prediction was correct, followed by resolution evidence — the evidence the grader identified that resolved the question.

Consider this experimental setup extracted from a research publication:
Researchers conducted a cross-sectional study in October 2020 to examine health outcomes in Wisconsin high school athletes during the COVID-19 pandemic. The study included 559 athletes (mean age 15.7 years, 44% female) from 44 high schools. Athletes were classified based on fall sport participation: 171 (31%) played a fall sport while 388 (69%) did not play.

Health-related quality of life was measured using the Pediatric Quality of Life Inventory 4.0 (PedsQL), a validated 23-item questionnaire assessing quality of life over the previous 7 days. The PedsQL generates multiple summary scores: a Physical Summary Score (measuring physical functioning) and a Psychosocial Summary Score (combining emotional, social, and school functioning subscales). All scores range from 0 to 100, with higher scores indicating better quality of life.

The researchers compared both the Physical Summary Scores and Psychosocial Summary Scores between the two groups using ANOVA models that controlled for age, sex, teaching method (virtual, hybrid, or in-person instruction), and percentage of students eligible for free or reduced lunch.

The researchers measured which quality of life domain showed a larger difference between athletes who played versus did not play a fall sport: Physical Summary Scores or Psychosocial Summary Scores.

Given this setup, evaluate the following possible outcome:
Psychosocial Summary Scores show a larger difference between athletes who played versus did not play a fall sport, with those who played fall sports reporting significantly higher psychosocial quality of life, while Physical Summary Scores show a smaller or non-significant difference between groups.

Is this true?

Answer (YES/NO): YES